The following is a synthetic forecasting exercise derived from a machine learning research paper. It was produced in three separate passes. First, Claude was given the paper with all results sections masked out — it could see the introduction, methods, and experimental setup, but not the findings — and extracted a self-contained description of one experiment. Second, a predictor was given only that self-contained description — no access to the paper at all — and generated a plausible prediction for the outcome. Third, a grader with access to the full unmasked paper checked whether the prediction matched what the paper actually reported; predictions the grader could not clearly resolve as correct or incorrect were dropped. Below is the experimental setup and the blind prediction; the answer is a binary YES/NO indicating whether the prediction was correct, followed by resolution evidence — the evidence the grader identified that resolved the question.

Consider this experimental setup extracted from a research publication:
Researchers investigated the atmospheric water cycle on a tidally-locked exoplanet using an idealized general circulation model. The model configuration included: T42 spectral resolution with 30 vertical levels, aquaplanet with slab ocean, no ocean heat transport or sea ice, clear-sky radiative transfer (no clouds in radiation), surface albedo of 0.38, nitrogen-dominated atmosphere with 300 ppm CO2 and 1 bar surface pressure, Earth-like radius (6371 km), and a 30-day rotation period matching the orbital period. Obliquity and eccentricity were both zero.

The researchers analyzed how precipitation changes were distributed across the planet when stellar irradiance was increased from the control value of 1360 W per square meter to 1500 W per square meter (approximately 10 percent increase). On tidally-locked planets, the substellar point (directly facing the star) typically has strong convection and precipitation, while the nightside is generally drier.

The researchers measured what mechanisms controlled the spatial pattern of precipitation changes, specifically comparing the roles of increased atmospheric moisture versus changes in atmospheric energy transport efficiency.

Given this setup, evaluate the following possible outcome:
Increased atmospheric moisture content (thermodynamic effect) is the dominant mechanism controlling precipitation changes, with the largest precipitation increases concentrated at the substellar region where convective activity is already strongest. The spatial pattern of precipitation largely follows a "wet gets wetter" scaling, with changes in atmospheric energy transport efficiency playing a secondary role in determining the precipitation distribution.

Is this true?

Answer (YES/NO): NO